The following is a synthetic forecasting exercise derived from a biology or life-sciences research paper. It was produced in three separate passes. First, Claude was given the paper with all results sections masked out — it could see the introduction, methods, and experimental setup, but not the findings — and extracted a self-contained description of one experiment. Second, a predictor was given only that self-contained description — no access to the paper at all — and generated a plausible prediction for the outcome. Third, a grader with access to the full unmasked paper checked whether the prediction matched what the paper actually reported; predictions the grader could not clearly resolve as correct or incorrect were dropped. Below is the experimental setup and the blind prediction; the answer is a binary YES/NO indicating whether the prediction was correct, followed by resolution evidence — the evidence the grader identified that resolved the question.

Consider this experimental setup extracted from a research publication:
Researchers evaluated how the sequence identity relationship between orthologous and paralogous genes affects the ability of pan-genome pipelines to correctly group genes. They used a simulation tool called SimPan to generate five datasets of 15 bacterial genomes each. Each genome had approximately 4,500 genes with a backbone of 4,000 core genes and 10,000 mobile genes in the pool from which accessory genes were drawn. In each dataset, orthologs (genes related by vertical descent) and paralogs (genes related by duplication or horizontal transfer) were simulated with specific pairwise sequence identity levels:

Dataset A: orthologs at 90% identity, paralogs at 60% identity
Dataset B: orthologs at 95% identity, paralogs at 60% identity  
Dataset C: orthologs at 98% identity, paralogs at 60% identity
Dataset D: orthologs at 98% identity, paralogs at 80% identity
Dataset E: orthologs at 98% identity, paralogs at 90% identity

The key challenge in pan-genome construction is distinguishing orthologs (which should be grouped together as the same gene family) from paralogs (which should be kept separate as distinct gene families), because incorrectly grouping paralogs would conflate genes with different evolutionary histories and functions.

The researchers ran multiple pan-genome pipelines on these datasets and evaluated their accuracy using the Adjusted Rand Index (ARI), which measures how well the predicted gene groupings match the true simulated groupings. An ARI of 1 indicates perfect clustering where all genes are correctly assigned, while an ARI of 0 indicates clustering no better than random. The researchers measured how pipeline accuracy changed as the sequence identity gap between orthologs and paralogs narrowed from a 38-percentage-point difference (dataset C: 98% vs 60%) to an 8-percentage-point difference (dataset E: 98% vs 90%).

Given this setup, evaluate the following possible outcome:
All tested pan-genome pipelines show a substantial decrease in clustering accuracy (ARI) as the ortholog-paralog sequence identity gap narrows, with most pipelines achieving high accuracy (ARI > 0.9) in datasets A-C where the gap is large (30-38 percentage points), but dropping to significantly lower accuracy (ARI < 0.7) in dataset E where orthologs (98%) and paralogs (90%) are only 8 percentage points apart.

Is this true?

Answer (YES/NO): NO